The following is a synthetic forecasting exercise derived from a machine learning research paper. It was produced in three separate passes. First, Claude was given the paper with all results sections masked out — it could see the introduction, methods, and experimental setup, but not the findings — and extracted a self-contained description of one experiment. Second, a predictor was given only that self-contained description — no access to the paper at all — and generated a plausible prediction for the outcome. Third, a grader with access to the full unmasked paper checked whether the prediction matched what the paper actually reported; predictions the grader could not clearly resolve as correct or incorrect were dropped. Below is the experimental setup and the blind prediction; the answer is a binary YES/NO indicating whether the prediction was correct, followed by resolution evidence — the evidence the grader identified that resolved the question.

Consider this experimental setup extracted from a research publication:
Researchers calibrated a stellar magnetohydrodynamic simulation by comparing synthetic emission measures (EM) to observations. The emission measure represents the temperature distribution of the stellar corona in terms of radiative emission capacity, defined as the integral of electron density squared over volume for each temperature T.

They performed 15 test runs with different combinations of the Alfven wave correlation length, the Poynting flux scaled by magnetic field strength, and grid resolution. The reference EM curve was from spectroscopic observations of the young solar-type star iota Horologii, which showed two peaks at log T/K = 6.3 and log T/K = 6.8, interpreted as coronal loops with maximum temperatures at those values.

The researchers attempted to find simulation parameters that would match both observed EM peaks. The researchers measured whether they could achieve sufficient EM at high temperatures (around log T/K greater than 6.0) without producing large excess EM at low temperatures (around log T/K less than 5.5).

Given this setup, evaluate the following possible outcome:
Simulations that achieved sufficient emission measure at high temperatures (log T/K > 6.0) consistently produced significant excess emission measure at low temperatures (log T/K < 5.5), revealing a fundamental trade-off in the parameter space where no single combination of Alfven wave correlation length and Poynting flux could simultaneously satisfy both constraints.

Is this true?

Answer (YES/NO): YES